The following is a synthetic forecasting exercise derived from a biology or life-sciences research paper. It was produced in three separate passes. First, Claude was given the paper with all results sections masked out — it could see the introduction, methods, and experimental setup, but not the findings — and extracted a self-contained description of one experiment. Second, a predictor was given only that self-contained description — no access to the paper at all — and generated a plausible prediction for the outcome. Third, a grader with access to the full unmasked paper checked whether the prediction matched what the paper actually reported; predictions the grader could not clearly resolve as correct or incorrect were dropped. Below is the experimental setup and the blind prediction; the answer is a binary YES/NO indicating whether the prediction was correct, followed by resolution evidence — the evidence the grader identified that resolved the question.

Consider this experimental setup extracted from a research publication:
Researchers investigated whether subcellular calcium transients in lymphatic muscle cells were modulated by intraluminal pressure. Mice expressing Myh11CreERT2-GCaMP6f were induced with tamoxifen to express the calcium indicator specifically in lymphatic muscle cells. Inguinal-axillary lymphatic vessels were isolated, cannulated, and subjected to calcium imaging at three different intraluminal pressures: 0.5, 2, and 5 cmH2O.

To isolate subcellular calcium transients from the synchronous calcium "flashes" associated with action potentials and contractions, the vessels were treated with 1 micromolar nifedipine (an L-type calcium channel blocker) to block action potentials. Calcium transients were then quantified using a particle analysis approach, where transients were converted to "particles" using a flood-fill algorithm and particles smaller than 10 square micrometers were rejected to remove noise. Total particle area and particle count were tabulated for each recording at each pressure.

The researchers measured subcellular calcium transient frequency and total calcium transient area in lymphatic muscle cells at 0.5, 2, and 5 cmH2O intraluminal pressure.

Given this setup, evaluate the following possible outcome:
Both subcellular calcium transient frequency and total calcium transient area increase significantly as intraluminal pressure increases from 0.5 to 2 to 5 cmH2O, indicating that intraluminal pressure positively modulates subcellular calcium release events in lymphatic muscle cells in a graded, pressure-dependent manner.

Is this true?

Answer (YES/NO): YES